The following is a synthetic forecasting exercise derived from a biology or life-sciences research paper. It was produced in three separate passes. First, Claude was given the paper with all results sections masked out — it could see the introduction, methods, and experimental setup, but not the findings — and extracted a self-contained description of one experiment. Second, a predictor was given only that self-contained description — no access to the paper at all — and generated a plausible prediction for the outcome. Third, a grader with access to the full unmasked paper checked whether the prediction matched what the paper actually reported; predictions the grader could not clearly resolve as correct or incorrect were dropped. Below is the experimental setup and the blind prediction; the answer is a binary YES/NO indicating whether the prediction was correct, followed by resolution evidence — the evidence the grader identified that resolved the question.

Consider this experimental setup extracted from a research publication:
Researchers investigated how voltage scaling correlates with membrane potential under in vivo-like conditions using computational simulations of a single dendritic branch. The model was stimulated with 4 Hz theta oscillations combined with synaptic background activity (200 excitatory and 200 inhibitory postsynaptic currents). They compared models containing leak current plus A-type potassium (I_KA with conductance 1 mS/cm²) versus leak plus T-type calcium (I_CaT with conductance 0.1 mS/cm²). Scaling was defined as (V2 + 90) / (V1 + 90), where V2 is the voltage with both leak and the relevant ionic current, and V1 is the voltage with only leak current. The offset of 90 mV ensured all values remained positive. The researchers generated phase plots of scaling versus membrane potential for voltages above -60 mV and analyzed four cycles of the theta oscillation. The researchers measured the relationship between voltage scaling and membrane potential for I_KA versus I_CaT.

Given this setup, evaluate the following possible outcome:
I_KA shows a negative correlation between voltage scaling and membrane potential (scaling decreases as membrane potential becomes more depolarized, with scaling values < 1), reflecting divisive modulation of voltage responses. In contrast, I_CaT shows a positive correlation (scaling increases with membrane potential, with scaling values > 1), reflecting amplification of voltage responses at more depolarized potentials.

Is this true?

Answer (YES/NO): NO